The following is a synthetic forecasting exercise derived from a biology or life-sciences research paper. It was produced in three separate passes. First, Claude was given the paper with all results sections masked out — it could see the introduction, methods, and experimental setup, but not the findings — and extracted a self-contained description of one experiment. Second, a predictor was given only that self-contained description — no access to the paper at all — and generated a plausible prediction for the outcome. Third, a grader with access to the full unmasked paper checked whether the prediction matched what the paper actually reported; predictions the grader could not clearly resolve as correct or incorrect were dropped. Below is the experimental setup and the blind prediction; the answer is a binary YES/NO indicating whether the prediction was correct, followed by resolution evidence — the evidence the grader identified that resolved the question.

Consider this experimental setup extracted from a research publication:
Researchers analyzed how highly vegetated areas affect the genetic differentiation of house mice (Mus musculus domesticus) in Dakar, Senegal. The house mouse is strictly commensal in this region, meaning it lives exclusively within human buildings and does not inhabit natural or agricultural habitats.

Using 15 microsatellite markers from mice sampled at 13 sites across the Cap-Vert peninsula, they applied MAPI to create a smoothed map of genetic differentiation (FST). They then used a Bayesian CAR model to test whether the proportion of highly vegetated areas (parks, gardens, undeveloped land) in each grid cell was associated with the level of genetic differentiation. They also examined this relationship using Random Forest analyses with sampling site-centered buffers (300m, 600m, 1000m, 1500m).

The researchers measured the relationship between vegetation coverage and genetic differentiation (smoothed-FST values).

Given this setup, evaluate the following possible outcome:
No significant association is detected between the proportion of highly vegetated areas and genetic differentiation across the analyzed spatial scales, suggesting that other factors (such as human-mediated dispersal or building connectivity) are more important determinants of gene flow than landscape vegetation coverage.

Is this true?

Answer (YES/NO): NO